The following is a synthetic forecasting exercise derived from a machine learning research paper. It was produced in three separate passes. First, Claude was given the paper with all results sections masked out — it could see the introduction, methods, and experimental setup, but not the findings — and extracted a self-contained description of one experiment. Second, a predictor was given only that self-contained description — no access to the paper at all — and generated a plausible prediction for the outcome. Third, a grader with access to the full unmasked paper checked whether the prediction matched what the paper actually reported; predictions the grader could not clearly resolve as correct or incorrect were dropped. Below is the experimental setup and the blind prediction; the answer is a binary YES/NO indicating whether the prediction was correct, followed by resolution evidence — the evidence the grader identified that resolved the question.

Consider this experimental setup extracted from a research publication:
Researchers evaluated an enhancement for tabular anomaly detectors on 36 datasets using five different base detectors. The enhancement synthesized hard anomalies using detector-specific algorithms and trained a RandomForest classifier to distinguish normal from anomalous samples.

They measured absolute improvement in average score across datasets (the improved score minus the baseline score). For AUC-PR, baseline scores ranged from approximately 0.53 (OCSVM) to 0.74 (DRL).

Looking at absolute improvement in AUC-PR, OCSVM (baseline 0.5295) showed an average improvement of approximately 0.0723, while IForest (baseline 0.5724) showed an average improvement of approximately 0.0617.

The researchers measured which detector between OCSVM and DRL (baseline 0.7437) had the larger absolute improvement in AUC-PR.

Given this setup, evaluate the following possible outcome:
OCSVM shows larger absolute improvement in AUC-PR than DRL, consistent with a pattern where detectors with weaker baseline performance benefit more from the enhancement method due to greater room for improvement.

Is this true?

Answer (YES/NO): YES